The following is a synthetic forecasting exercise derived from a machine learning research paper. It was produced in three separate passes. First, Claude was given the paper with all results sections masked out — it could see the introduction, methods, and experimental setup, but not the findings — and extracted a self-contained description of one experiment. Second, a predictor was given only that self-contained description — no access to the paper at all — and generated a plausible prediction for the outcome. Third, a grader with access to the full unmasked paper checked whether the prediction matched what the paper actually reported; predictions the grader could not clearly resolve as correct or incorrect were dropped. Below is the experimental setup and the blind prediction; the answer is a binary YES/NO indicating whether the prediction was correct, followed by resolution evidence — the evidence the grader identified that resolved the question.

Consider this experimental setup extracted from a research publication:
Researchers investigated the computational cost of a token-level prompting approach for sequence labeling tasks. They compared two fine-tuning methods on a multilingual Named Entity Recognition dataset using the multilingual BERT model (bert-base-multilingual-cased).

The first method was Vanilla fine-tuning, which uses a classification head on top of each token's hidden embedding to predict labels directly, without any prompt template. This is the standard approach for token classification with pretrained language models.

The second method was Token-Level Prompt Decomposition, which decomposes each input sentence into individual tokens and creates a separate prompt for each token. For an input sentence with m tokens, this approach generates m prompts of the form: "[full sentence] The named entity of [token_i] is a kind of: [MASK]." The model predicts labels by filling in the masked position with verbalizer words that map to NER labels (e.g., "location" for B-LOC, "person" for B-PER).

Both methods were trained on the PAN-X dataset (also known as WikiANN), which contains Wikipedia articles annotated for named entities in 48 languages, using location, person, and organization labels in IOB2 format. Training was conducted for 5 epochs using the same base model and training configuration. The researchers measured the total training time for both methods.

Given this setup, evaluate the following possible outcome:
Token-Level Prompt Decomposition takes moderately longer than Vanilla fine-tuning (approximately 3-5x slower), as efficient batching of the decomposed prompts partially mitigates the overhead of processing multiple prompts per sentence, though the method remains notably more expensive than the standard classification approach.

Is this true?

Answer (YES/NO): YES